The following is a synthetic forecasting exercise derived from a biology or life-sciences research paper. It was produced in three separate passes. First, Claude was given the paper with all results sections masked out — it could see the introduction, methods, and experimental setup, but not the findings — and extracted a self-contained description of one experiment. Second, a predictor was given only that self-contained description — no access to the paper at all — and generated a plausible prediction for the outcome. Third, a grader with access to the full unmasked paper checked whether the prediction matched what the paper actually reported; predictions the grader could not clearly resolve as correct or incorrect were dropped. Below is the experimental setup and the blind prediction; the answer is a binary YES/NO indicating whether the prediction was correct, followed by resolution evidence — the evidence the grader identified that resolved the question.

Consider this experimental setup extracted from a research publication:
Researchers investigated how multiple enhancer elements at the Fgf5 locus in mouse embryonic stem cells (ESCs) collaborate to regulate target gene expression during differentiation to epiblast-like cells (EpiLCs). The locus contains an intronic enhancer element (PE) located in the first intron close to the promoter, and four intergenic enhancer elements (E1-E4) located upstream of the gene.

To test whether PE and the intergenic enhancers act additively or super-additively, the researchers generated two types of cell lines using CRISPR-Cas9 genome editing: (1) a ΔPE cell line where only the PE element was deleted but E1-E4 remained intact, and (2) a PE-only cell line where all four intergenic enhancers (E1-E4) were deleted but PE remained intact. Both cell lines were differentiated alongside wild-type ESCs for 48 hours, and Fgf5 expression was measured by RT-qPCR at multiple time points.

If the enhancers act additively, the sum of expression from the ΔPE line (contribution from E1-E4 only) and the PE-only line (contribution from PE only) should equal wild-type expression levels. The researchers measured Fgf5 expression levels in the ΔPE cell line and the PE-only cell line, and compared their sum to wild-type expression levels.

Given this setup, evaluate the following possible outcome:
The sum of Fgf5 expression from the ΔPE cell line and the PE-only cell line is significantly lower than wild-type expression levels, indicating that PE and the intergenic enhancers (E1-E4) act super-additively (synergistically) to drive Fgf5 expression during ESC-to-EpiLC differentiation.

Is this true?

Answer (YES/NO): YES